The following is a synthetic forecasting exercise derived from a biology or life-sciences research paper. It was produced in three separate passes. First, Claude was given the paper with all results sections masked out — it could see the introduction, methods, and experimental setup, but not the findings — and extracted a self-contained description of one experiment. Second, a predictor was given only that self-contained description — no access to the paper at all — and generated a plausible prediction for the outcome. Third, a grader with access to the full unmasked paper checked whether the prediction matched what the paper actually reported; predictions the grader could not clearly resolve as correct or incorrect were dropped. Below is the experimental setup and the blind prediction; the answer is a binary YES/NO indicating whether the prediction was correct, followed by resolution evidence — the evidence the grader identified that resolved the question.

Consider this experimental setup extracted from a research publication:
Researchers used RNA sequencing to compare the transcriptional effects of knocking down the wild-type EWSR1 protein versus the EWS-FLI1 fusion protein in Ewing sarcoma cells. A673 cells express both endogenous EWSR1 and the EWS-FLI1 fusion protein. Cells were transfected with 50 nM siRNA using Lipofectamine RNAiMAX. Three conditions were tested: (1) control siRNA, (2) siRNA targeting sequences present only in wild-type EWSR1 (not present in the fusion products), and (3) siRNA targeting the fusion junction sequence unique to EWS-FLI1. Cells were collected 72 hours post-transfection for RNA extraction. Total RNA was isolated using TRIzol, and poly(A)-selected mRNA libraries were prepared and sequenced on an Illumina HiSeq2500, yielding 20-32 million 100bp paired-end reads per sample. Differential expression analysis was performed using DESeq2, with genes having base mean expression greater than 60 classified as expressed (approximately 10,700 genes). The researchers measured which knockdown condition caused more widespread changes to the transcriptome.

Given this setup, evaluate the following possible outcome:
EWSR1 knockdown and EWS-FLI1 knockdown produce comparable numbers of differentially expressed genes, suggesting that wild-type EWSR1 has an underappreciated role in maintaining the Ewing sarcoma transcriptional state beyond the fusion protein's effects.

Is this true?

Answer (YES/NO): NO